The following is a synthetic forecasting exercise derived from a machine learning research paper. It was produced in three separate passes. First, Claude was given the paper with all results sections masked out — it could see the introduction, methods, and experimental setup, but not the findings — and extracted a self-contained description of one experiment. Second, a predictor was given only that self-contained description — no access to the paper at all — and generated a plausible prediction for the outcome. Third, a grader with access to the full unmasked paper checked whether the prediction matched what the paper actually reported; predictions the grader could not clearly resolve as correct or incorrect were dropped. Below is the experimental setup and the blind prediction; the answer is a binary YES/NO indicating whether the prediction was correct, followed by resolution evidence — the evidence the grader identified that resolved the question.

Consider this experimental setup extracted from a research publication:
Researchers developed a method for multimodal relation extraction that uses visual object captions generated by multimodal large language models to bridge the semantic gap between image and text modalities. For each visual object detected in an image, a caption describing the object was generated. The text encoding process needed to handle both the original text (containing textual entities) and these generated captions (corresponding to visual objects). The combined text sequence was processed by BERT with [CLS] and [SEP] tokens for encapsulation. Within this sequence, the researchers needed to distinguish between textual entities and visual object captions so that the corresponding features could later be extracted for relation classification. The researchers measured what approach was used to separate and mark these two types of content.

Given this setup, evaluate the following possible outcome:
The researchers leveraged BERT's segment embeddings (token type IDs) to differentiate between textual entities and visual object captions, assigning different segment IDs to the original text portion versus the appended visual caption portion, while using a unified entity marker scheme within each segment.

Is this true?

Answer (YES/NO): NO